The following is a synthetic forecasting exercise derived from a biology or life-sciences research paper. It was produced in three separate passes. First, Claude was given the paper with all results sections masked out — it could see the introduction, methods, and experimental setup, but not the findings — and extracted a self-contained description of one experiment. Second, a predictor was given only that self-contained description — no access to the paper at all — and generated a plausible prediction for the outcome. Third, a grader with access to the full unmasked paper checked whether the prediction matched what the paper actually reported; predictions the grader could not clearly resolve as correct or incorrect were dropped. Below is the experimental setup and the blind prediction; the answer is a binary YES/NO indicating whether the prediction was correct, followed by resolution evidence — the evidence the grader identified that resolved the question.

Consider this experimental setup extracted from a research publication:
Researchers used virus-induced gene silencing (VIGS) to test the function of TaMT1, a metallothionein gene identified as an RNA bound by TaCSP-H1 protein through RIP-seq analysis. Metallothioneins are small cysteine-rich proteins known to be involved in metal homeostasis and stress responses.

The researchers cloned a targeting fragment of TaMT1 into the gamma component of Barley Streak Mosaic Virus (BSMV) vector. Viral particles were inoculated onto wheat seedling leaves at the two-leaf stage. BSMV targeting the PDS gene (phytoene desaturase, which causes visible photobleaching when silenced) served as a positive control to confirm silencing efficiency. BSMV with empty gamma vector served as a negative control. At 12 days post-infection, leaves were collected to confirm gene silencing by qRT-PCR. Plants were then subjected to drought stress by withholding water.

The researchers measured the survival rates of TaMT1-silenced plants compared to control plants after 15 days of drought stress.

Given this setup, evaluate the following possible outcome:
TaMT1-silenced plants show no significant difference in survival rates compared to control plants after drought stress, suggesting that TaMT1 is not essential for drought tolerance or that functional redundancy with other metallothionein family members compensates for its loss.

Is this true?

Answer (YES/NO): NO